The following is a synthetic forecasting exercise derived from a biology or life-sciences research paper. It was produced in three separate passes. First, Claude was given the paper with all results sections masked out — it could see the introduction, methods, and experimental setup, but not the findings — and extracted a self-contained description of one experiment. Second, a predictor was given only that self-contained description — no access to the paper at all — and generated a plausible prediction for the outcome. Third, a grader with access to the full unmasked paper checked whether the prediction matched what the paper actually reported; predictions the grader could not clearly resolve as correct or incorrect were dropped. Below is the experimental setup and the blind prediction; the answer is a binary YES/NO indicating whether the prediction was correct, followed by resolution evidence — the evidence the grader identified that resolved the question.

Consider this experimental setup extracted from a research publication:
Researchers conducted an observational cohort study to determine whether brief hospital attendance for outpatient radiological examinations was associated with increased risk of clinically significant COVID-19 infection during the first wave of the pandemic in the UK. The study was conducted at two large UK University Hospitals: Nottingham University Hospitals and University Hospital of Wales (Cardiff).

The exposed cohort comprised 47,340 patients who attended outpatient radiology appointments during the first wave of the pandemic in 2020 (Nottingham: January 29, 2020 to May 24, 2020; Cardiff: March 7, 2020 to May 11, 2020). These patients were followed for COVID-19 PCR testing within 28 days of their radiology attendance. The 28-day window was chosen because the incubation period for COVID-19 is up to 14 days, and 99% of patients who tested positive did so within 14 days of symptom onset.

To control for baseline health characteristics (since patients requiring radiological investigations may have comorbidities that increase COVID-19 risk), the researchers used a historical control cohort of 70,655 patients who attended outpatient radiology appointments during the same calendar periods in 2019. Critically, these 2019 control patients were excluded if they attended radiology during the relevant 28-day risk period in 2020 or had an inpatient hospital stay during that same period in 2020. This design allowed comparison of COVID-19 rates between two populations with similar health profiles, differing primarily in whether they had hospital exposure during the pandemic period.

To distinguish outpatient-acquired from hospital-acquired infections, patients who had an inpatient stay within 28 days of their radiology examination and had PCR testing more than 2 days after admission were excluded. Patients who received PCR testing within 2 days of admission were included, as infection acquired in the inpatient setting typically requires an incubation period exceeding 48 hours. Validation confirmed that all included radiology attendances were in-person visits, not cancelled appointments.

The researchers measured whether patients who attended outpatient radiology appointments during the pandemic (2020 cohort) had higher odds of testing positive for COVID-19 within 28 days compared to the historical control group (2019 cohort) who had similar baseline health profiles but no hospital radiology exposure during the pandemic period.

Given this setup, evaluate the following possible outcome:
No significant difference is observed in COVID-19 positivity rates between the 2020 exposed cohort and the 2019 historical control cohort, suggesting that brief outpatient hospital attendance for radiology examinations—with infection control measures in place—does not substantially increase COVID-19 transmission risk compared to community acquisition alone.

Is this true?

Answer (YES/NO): NO